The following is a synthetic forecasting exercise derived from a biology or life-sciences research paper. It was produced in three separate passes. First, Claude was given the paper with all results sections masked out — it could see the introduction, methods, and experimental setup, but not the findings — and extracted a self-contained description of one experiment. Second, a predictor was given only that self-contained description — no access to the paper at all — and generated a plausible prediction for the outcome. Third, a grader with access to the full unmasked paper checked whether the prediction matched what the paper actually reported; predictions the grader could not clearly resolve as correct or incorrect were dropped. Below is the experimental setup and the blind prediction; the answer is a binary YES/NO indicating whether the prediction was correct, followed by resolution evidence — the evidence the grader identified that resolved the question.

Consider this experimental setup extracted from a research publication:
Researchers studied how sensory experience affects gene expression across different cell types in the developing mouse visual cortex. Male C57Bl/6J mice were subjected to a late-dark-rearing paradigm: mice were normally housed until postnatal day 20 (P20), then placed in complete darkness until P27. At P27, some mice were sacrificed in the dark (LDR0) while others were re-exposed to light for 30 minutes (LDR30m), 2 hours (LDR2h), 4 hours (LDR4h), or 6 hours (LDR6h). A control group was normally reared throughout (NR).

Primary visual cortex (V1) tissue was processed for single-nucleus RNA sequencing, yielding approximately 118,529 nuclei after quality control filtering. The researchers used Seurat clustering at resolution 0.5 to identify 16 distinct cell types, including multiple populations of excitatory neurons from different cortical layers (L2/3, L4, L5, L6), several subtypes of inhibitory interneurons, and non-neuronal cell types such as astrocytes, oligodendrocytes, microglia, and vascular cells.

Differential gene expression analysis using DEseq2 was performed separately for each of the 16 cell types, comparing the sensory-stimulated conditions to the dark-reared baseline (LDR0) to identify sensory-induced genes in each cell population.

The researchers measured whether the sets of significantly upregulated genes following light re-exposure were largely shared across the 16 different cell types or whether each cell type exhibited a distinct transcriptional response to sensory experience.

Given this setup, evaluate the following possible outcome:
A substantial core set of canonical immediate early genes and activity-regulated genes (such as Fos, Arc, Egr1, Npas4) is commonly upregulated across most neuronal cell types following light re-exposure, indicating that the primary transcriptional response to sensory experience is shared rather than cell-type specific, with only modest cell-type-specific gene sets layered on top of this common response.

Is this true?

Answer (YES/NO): NO